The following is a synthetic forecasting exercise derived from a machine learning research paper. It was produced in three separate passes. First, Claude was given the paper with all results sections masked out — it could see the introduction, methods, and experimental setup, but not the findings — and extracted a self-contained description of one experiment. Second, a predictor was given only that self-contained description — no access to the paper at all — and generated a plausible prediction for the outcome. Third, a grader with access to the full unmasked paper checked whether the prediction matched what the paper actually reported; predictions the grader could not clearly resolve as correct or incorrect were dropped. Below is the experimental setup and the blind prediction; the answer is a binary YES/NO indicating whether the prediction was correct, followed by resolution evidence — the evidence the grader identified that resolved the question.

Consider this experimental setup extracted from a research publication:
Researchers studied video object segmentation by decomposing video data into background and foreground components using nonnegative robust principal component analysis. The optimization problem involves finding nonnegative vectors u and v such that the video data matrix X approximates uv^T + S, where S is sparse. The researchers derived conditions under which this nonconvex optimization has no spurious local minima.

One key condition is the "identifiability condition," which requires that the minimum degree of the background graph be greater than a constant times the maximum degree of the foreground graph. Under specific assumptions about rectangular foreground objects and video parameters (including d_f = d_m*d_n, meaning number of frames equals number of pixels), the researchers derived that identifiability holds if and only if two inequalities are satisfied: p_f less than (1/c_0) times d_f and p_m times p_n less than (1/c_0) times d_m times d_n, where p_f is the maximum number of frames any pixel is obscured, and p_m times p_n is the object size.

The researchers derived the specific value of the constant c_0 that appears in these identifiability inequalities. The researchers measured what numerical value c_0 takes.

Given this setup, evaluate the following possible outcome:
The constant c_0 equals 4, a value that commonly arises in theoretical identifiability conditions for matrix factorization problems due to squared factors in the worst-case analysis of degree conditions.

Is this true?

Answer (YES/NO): NO